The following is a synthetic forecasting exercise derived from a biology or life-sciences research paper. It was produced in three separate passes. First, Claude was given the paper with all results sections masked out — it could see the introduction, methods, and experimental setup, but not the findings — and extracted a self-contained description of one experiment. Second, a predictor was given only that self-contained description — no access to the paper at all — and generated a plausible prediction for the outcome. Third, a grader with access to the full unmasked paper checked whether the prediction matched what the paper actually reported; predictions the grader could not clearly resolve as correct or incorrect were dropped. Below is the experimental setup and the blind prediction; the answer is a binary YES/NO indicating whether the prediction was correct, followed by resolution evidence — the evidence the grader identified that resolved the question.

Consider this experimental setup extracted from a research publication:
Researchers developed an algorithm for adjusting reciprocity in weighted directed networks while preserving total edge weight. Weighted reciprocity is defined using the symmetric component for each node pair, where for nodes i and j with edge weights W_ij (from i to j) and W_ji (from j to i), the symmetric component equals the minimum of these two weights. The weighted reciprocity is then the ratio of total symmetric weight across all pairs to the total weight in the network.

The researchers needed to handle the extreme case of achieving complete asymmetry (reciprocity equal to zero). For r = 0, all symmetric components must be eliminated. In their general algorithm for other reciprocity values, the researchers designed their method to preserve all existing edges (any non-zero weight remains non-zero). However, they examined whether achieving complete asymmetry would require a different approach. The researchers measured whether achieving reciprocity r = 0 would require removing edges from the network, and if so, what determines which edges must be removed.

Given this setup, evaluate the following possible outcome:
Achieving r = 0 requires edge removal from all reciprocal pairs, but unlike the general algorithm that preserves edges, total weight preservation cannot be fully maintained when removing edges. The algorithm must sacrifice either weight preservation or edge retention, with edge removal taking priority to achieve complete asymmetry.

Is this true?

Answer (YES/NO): NO